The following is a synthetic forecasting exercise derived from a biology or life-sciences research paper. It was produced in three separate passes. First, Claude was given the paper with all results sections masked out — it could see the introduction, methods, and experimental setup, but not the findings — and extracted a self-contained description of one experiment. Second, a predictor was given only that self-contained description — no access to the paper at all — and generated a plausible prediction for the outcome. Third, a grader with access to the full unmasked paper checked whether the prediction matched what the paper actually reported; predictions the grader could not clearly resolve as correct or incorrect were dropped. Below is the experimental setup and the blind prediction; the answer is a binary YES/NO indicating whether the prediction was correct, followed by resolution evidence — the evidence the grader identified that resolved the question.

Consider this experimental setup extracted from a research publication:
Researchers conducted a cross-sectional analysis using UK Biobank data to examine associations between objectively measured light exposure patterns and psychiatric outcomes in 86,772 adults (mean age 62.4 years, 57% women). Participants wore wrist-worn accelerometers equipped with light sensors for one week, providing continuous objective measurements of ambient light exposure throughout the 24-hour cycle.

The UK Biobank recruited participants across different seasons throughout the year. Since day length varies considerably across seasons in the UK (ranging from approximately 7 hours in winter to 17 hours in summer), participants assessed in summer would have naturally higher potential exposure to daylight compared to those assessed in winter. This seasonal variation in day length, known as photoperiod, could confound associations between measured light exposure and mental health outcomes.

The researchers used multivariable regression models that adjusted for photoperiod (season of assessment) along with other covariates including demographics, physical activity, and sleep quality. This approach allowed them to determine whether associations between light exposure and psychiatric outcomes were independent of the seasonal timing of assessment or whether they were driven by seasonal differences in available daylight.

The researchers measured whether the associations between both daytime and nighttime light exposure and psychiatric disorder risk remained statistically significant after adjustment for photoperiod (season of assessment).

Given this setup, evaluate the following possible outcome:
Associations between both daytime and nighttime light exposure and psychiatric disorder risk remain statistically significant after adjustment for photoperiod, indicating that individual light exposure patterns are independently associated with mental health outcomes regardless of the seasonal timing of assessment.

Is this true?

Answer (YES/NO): YES